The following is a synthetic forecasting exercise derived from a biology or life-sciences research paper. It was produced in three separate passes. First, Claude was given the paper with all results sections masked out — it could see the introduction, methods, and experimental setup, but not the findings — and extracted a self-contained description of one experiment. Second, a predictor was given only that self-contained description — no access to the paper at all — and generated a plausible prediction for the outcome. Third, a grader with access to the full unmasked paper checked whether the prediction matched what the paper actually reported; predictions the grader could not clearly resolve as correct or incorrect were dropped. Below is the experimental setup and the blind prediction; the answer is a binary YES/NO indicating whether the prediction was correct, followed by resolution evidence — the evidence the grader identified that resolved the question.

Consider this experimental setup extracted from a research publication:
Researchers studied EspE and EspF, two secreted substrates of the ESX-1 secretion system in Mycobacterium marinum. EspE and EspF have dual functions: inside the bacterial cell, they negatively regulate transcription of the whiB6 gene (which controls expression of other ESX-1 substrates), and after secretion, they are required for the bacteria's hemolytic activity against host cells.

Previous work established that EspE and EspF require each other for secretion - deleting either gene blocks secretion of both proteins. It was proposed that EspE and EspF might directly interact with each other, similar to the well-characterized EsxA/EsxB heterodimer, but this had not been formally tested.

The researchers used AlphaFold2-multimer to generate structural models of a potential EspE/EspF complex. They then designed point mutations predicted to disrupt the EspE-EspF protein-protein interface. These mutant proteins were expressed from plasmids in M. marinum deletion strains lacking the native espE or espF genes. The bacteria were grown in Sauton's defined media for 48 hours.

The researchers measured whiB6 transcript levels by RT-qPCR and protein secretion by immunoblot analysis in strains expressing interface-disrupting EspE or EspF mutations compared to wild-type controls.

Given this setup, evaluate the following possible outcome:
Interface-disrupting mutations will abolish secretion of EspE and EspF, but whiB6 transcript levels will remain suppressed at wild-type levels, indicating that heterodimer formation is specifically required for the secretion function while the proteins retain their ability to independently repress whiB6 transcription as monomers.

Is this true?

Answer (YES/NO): YES